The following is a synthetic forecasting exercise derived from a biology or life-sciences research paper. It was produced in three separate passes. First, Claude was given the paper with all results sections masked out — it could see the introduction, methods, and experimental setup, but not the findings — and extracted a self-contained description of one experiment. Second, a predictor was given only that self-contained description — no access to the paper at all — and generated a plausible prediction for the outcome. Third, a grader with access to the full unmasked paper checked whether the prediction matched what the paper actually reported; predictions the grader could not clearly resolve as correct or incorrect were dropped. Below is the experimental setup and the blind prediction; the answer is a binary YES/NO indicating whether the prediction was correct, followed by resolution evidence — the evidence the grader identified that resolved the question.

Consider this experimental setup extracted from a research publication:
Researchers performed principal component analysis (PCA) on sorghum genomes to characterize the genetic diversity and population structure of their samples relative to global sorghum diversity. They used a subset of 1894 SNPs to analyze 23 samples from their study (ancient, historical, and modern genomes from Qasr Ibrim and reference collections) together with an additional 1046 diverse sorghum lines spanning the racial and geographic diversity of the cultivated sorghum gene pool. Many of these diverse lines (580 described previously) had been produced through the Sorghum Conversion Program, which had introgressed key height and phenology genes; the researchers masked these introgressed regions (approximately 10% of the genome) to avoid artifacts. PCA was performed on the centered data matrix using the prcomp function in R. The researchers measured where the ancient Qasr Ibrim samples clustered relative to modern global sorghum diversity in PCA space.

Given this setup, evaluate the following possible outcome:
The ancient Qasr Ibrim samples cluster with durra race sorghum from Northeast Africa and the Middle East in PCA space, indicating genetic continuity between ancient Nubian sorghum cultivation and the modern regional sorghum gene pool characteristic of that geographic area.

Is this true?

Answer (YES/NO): NO